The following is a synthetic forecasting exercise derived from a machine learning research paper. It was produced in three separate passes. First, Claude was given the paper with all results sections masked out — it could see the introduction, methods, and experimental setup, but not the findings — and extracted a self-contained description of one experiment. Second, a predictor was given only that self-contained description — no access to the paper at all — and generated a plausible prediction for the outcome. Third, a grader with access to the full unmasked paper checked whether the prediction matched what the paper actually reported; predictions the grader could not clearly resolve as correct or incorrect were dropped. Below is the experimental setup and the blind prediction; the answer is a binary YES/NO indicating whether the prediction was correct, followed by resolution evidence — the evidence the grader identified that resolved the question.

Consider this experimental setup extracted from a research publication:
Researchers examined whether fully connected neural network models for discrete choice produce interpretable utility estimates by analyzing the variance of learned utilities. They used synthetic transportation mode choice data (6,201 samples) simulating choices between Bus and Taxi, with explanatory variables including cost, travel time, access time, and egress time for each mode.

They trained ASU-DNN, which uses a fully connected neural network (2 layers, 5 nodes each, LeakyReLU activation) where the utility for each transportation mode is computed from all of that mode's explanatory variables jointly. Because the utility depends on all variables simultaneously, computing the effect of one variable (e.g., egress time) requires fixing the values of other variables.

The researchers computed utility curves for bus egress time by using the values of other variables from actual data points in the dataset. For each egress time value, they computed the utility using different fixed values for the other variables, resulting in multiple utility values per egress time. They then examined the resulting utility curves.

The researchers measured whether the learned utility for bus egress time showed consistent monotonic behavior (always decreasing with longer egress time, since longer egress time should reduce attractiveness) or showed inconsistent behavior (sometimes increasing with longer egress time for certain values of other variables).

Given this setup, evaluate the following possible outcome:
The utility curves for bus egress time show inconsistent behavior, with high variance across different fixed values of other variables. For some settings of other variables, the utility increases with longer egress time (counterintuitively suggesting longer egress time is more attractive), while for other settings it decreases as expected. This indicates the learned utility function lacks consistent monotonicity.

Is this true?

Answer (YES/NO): YES